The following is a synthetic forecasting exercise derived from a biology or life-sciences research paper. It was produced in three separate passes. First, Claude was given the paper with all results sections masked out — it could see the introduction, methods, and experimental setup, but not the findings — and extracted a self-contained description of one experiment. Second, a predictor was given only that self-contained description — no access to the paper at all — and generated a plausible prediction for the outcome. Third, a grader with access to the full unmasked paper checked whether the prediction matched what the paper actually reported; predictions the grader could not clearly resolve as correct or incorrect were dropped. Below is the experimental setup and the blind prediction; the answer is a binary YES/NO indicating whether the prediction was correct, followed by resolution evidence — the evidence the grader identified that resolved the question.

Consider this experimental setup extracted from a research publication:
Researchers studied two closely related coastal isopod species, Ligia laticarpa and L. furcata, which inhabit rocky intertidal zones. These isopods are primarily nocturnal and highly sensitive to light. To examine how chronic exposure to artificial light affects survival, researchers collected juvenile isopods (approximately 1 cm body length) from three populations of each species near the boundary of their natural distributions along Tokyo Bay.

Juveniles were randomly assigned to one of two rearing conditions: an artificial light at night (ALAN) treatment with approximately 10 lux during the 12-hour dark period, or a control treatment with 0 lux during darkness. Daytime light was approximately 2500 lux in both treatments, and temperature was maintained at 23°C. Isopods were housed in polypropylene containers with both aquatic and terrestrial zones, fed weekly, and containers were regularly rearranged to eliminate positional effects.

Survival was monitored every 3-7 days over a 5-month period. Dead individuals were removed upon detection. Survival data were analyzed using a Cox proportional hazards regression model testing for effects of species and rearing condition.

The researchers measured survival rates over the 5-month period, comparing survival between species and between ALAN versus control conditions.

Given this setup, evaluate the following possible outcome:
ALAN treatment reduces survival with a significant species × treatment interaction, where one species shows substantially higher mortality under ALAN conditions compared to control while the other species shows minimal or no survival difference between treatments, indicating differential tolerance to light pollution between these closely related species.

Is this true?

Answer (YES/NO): NO